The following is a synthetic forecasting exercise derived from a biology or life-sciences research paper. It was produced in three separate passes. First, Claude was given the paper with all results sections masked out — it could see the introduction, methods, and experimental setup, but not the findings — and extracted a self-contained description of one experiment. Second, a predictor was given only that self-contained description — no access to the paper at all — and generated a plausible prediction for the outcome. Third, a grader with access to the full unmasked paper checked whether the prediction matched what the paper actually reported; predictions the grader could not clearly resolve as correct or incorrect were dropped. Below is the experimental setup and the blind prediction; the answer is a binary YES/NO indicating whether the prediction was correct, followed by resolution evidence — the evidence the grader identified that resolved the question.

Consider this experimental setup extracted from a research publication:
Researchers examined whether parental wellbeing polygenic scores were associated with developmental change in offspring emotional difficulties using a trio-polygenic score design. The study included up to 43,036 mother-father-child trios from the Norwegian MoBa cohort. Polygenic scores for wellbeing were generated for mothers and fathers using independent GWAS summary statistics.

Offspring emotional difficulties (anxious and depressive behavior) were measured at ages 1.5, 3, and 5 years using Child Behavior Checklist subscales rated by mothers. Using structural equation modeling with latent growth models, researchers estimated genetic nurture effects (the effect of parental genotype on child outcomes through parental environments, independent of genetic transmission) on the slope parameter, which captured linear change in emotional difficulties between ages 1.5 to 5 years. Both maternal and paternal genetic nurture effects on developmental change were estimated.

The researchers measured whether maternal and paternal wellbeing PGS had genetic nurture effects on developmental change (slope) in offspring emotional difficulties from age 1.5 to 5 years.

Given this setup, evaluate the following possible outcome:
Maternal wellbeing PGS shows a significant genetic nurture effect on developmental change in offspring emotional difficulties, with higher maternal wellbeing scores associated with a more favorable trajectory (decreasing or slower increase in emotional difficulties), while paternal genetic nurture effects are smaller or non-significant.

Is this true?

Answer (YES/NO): NO